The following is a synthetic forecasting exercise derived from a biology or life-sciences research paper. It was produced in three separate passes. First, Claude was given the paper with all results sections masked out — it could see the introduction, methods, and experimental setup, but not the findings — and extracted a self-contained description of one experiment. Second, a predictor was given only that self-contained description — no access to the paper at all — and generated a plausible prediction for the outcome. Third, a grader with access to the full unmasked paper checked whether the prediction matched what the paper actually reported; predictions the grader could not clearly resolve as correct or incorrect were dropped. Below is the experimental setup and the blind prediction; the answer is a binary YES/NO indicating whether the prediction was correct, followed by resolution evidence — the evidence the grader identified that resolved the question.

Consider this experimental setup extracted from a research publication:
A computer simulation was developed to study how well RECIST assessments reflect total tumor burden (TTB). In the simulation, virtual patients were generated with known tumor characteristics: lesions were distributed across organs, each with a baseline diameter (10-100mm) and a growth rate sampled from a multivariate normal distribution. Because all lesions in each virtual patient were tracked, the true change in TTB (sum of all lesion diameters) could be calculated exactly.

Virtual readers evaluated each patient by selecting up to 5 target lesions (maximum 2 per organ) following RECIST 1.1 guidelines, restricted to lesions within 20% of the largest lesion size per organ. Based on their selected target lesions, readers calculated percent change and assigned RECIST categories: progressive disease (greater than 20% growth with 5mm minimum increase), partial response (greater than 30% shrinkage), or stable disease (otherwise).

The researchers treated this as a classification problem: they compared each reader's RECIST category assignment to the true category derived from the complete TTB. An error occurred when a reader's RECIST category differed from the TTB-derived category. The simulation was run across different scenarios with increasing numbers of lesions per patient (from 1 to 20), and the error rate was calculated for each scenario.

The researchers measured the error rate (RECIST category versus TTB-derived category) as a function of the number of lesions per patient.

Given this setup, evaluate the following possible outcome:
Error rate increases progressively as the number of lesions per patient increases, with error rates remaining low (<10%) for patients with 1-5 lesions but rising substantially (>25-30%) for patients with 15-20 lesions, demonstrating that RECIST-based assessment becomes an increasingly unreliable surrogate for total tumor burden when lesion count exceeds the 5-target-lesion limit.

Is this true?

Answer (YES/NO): NO